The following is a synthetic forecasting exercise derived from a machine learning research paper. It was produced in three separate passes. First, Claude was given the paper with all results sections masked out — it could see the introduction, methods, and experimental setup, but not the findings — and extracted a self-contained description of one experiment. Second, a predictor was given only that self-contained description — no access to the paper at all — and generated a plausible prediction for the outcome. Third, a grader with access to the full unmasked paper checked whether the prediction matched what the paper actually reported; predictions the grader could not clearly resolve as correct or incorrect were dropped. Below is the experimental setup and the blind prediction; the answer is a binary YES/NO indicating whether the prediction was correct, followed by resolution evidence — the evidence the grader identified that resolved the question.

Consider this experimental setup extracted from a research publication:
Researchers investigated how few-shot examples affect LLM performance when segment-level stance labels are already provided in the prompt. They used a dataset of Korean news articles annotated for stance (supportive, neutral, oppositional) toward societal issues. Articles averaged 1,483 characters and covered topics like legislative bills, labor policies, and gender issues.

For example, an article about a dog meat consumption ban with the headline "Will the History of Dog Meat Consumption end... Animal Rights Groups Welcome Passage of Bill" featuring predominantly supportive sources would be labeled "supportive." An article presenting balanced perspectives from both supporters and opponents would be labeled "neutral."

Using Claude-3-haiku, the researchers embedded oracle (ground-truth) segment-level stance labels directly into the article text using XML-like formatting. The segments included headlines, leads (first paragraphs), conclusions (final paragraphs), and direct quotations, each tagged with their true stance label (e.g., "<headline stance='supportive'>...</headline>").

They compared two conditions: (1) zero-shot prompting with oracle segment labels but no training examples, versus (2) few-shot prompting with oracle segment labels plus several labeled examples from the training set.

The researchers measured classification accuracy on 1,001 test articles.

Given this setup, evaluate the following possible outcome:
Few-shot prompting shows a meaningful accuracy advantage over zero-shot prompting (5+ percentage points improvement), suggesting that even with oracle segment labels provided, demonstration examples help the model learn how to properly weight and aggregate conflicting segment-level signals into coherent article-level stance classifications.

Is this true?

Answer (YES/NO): NO